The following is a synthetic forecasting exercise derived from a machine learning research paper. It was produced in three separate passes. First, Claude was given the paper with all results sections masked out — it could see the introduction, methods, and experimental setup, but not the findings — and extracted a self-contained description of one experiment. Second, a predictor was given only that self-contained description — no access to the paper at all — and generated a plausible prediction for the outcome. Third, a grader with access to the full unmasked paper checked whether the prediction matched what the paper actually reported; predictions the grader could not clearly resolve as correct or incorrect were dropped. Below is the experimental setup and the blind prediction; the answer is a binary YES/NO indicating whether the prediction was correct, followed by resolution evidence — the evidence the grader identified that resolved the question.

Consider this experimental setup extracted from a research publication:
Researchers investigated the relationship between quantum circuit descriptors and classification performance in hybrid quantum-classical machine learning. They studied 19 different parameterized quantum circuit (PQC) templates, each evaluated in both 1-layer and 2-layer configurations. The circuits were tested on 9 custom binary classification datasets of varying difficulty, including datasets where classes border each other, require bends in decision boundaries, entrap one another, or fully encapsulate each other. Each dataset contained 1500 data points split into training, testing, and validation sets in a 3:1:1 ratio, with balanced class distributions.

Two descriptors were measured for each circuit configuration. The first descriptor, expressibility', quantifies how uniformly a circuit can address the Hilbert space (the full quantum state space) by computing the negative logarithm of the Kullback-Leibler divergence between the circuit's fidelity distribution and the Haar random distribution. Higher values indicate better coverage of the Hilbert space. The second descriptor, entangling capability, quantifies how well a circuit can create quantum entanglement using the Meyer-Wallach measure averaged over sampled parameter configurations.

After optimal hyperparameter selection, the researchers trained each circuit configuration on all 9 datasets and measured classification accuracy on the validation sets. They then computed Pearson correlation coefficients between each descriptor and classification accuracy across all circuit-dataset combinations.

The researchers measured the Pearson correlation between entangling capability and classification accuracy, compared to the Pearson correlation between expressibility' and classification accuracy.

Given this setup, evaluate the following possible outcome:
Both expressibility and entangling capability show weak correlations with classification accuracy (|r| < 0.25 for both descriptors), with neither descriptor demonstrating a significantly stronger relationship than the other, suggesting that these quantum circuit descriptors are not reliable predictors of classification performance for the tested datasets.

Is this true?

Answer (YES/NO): NO